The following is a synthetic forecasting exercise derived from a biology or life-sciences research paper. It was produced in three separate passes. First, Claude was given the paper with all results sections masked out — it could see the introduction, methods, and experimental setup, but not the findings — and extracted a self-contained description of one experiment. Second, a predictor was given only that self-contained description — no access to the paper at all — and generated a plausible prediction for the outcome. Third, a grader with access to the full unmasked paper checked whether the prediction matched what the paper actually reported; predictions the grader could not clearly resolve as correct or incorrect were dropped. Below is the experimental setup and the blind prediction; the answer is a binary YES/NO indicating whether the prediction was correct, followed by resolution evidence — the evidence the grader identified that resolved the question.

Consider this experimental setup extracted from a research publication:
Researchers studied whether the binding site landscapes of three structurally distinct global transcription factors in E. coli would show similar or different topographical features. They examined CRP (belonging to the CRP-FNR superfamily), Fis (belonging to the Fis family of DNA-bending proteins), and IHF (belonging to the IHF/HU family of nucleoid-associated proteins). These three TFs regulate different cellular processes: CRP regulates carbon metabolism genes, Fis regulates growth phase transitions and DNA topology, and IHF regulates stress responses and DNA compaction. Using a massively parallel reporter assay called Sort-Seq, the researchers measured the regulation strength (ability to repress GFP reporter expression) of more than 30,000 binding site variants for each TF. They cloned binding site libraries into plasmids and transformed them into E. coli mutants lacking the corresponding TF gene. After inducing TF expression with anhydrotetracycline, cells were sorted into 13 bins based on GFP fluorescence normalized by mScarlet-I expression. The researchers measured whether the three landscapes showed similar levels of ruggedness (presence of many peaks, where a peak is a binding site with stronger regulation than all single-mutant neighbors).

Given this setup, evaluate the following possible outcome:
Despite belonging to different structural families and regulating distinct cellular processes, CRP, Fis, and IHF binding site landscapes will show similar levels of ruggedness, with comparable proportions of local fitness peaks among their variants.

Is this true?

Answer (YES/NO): YES